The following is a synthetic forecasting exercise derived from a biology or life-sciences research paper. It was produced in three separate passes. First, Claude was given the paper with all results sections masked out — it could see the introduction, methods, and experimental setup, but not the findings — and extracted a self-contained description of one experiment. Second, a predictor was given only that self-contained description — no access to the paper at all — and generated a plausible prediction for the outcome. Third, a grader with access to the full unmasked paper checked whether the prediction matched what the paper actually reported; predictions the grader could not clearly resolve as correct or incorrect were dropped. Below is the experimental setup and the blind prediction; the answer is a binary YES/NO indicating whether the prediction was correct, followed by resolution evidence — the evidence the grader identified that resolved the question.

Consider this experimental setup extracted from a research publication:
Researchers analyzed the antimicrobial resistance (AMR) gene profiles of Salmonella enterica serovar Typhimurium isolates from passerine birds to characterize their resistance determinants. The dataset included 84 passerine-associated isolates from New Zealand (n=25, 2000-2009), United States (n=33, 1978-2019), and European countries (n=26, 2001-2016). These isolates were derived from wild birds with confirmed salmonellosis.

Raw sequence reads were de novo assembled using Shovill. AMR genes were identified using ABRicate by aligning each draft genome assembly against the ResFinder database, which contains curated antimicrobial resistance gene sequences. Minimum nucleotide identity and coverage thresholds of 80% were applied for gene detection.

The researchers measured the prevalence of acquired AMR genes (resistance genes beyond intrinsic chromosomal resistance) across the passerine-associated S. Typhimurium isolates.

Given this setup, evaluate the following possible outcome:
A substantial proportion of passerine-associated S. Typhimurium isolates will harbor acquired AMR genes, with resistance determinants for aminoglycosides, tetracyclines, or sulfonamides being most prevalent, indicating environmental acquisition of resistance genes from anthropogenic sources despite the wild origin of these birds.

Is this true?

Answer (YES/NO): NO